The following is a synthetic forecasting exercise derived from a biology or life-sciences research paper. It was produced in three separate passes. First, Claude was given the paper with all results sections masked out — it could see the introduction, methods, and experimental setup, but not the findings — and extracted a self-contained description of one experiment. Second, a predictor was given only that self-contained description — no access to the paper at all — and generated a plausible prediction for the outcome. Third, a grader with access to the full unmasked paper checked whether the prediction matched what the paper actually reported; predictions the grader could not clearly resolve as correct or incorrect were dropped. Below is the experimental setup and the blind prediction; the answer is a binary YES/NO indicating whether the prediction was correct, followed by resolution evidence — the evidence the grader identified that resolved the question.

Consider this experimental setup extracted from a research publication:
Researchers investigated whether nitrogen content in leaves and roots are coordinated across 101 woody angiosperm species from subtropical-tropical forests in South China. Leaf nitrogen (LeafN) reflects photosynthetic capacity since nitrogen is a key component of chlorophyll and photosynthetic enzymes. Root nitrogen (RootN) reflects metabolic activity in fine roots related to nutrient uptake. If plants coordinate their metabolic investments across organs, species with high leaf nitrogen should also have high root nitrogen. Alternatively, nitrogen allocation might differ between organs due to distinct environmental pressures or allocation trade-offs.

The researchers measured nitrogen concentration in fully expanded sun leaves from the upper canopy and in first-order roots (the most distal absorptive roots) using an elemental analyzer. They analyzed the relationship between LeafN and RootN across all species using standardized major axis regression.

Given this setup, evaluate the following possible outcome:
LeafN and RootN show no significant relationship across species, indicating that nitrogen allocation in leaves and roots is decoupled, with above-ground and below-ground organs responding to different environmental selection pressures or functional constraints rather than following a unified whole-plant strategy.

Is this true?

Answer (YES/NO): NO